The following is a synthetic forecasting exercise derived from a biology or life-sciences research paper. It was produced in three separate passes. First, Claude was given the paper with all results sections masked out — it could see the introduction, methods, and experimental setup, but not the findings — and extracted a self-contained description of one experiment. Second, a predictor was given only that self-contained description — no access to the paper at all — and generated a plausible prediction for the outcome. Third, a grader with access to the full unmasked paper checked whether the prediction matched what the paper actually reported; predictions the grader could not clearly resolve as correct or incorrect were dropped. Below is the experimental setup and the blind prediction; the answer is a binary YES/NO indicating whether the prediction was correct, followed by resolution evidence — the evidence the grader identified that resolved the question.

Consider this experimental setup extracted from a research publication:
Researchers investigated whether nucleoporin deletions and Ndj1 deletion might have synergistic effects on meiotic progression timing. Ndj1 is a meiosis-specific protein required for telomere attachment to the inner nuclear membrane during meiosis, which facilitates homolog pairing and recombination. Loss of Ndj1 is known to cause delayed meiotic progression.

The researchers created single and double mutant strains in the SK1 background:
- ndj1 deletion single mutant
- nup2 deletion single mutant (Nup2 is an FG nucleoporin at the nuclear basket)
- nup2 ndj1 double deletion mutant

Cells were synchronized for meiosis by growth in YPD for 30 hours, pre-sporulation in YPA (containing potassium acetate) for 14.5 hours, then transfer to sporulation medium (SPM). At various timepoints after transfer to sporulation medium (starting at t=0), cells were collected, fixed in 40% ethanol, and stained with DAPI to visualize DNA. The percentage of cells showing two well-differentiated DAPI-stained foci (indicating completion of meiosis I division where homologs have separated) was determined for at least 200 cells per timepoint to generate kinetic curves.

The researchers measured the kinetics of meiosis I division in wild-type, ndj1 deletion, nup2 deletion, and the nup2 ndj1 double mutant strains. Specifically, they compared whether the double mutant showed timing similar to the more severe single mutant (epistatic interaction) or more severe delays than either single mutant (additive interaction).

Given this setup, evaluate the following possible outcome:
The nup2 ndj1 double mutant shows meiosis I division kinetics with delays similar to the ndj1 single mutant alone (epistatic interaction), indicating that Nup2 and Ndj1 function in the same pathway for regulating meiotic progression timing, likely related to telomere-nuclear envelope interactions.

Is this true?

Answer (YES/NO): NO